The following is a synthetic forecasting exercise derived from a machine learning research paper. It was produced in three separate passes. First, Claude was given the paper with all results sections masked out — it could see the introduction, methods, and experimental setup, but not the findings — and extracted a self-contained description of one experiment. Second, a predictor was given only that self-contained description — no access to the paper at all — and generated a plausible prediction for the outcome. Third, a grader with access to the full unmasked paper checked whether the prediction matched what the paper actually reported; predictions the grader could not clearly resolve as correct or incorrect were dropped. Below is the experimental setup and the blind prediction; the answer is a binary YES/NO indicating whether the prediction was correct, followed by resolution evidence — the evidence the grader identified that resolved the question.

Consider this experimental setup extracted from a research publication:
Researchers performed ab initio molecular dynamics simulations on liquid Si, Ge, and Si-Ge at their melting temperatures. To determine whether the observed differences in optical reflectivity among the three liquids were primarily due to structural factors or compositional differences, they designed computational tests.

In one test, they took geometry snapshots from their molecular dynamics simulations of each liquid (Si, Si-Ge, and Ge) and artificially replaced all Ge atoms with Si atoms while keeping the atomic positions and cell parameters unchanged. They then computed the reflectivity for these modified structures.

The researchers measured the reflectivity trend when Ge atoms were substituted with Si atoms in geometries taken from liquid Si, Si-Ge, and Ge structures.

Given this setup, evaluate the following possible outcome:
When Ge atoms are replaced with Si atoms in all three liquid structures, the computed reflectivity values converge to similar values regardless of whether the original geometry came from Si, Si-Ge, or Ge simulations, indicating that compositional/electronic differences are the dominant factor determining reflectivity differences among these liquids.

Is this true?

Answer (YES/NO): NO